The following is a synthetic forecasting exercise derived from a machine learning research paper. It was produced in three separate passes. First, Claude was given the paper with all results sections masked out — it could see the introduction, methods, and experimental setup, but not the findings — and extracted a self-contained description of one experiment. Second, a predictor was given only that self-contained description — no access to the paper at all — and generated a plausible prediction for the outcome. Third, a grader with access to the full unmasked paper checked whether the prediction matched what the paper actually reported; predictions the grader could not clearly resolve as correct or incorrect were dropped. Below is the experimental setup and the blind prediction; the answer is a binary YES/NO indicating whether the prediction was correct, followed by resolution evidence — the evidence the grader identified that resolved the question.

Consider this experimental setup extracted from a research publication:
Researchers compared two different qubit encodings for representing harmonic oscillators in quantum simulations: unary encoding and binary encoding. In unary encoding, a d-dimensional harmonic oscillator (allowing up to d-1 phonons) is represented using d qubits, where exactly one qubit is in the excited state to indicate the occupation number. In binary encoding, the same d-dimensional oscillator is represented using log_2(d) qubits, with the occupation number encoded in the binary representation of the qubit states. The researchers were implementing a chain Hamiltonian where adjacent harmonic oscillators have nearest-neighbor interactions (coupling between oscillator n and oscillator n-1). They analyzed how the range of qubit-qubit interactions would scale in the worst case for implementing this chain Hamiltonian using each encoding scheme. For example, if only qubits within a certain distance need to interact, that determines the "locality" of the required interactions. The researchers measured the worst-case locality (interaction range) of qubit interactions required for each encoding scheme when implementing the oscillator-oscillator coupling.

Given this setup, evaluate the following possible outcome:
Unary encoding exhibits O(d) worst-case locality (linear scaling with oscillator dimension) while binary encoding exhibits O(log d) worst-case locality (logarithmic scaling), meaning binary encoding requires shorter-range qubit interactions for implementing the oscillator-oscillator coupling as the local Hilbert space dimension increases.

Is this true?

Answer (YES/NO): YES